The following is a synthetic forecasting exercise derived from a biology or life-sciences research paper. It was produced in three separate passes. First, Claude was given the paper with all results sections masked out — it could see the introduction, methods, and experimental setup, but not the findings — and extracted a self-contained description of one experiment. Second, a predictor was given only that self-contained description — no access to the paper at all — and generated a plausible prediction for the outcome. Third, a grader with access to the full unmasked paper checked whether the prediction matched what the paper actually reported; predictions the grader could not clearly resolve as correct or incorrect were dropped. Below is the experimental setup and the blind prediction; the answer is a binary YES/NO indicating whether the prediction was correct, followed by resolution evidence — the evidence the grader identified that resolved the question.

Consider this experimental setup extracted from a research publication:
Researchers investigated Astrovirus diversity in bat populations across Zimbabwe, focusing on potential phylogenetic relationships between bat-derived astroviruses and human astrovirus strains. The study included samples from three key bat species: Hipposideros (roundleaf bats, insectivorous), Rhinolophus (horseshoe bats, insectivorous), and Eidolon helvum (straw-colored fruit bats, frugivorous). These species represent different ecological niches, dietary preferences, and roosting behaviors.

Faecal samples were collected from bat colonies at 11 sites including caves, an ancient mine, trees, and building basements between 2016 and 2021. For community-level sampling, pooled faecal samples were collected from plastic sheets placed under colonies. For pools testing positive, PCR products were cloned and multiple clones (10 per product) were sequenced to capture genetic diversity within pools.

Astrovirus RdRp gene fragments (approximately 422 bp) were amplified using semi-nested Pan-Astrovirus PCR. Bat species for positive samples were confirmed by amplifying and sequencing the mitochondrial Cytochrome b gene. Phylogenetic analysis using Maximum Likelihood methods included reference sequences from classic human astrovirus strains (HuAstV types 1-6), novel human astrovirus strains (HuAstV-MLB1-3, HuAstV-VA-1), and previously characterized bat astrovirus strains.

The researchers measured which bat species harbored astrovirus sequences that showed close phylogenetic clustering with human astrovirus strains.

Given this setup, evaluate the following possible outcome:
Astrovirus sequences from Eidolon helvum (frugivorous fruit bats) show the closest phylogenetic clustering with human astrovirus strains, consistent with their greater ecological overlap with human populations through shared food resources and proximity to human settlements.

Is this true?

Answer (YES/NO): NO